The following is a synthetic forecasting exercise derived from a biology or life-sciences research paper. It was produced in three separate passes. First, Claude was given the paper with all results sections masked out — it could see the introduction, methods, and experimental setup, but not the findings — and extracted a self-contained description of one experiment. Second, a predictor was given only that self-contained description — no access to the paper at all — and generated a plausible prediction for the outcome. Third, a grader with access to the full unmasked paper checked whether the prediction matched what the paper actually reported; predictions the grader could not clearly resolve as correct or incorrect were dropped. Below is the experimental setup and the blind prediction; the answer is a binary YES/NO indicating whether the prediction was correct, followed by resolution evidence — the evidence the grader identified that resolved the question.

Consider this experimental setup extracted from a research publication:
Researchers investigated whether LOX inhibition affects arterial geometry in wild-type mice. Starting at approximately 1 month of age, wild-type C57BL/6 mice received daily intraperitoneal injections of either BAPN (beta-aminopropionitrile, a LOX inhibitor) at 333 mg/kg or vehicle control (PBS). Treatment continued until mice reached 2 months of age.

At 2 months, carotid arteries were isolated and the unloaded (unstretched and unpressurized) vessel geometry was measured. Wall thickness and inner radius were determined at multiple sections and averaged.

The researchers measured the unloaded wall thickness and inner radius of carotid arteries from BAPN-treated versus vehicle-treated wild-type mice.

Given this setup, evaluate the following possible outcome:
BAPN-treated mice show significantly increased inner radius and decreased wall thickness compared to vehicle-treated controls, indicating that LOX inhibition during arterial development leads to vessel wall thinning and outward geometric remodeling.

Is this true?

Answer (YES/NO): NO